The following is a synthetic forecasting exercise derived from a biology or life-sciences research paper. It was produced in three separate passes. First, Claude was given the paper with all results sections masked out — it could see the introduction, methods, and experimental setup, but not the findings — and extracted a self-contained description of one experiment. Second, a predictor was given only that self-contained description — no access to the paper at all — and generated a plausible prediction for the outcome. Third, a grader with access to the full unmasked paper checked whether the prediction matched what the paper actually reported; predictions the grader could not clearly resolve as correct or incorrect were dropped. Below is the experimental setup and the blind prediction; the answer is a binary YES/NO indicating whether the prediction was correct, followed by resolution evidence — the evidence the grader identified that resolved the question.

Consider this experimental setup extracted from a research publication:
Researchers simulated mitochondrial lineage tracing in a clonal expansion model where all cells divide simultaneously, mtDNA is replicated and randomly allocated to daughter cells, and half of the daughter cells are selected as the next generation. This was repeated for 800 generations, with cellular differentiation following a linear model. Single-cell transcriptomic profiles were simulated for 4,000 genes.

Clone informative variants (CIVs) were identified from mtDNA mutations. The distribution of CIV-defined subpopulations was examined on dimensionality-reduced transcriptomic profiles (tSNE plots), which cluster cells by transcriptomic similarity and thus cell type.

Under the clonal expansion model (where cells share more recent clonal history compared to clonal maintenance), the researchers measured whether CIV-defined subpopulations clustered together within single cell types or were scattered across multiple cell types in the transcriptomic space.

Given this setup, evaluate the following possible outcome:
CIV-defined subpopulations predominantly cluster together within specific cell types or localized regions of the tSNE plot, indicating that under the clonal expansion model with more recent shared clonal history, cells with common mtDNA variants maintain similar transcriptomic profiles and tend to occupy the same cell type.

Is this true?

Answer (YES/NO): YES